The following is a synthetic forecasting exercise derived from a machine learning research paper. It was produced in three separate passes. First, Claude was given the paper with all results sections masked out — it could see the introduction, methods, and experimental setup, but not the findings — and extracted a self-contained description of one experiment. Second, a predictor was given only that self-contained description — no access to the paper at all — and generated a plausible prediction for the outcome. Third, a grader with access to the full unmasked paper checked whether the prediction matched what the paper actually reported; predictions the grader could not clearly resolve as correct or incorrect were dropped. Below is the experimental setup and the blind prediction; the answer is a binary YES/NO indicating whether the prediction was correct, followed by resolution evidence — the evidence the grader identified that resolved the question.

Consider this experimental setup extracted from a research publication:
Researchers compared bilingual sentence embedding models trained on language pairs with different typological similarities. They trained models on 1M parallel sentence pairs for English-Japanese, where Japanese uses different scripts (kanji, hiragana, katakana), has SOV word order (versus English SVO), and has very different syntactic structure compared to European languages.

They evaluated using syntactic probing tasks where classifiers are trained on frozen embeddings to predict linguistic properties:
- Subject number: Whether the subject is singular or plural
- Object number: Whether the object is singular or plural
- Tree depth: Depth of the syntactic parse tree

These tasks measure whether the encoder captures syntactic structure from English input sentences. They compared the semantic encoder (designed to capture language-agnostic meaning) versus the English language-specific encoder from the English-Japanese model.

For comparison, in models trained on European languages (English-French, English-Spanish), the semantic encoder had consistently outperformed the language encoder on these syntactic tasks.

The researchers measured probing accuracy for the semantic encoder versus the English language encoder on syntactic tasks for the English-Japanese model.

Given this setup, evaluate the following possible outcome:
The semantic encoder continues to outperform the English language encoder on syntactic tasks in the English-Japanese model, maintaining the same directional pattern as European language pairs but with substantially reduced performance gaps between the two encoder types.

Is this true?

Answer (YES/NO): NO